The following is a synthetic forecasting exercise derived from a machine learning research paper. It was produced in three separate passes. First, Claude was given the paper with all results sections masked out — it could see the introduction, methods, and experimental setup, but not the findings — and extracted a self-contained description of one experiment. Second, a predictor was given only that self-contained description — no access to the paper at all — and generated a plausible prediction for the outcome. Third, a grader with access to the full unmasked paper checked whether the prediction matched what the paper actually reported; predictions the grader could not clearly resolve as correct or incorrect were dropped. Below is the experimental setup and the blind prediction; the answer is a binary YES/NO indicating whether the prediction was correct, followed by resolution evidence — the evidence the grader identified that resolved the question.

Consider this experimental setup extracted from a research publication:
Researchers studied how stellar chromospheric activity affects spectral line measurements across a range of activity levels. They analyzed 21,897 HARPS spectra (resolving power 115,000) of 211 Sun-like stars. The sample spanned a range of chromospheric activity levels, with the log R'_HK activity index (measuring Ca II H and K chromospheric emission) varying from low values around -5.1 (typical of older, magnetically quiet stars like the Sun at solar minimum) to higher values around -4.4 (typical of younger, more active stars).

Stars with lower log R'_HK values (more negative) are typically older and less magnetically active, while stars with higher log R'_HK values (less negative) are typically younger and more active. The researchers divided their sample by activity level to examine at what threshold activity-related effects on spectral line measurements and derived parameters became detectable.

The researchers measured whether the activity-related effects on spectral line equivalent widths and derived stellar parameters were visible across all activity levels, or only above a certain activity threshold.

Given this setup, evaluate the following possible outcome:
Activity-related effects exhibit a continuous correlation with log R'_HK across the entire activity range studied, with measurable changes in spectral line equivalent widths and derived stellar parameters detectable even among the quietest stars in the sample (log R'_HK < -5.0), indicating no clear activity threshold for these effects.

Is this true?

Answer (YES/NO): NO